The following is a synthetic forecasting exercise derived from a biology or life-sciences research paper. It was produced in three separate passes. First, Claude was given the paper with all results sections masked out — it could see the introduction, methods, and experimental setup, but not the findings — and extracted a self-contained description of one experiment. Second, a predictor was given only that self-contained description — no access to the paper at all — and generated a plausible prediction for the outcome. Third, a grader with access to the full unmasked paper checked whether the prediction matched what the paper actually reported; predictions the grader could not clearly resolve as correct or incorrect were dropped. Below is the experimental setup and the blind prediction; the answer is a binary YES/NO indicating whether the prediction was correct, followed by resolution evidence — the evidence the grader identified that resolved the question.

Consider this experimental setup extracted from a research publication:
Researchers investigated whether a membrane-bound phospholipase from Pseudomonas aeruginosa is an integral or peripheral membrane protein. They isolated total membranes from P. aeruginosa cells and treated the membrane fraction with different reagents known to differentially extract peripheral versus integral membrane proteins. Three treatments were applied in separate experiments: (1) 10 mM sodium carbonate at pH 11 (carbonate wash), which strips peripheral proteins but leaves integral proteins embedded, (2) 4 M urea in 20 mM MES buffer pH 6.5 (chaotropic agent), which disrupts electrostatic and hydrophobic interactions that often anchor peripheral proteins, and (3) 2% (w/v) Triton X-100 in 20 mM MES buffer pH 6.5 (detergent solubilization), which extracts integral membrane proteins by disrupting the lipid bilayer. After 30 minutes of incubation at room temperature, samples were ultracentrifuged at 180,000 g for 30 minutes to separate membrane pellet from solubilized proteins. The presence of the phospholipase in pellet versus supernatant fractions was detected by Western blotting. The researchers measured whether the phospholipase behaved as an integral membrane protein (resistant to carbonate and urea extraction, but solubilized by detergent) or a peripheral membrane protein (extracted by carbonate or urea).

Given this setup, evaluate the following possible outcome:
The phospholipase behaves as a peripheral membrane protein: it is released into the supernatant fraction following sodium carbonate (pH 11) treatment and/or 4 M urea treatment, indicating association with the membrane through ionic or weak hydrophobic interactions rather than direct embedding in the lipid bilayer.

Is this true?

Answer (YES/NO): NO